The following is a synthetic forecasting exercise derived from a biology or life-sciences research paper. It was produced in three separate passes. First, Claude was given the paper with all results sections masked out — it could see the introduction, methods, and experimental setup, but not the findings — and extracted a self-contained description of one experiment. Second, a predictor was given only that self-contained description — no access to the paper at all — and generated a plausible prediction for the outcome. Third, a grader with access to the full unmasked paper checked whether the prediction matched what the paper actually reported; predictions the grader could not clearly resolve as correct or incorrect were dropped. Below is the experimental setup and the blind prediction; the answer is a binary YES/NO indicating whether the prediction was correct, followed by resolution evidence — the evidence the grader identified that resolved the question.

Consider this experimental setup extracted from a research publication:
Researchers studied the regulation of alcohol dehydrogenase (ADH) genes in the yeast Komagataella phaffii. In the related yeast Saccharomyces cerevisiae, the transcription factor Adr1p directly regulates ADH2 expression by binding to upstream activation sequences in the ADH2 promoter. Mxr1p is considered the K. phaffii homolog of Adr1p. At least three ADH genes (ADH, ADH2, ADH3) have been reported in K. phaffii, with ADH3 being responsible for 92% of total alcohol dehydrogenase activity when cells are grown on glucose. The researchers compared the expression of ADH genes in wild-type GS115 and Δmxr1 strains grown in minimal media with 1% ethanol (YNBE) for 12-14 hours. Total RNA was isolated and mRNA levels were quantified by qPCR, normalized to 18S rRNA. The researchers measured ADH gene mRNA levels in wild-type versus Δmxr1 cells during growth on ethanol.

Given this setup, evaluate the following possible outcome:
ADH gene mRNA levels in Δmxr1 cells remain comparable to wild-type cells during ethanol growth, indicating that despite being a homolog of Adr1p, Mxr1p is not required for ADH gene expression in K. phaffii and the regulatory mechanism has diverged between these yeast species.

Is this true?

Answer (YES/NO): NO